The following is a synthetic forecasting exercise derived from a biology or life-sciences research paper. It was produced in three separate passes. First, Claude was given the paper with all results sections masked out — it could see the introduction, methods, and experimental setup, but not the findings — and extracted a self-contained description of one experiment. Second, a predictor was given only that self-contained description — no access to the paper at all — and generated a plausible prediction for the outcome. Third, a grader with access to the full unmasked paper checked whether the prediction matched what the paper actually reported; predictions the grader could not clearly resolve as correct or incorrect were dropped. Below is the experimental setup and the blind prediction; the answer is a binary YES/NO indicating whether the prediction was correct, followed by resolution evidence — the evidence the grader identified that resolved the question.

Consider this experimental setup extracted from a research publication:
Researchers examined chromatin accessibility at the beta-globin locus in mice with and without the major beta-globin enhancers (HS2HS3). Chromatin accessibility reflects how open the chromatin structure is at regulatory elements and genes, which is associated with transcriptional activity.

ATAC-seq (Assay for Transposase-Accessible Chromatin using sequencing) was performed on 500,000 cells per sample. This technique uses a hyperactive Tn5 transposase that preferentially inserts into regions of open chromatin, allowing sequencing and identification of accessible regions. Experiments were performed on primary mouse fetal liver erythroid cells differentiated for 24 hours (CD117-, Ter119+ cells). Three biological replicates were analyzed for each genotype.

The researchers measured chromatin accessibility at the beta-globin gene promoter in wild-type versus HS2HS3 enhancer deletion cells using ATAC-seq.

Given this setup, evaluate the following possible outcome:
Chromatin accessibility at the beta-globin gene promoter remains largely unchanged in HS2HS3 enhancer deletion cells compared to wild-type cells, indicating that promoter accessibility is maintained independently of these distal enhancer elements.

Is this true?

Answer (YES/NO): YES